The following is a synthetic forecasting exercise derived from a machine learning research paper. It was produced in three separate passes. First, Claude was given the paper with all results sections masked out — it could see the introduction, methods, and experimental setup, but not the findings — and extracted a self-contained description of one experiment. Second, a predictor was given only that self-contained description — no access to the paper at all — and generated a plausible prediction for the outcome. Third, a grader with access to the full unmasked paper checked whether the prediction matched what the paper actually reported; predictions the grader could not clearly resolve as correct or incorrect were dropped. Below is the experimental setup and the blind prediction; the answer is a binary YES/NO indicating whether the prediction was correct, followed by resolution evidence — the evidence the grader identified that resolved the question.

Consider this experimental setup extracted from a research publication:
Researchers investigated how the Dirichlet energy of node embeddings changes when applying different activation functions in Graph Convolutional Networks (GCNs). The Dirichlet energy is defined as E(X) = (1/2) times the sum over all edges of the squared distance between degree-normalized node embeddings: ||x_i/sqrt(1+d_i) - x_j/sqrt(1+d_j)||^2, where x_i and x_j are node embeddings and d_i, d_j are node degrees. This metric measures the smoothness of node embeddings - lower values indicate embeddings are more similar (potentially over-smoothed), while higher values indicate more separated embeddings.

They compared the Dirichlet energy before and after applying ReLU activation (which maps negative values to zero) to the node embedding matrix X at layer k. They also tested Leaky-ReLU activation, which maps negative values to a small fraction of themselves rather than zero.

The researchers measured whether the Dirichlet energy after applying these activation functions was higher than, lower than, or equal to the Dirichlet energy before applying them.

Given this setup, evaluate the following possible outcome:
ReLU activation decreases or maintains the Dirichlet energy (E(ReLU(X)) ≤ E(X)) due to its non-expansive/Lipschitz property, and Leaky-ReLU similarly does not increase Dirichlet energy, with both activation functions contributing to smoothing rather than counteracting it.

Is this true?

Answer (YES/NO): YES